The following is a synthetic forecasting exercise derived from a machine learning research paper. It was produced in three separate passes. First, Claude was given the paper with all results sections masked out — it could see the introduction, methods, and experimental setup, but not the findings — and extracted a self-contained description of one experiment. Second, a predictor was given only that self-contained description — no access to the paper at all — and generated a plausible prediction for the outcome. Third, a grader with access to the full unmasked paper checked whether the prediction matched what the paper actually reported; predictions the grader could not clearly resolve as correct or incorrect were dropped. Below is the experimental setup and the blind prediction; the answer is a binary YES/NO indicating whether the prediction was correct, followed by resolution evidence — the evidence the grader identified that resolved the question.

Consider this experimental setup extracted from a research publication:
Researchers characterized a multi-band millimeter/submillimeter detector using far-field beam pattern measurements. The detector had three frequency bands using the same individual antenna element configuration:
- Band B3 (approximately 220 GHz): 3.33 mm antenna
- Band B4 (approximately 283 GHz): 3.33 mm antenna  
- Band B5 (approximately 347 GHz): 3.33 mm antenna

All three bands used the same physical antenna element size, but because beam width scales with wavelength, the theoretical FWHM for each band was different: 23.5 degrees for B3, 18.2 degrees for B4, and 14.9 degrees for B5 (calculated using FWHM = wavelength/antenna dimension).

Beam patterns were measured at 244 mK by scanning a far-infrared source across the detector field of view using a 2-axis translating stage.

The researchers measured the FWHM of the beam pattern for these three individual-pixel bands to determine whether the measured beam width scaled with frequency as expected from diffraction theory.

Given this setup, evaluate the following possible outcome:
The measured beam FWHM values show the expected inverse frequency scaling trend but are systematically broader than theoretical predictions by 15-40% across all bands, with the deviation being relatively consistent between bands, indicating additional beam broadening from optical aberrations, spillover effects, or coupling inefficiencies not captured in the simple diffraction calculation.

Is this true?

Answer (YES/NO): NO